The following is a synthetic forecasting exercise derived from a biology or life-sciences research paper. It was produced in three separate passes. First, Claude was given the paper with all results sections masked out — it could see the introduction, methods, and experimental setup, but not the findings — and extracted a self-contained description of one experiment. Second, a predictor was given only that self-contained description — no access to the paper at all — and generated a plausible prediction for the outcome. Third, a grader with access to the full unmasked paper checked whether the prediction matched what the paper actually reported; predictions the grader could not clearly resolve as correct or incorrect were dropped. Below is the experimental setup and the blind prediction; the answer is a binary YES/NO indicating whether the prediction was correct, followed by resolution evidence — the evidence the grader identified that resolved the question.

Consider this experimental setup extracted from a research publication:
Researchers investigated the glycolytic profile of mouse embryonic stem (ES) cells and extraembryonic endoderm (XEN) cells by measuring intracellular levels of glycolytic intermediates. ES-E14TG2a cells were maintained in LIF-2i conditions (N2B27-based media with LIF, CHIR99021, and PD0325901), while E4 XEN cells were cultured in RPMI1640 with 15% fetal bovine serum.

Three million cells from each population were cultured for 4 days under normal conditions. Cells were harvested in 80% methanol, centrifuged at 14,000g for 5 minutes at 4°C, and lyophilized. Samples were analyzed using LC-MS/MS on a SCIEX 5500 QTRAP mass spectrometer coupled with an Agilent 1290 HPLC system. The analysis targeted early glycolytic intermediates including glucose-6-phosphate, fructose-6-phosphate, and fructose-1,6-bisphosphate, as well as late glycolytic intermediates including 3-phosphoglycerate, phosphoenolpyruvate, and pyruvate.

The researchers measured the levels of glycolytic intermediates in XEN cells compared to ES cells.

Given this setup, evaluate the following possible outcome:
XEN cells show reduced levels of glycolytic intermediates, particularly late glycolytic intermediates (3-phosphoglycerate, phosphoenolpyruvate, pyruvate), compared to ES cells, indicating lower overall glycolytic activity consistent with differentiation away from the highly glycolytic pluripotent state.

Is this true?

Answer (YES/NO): NO